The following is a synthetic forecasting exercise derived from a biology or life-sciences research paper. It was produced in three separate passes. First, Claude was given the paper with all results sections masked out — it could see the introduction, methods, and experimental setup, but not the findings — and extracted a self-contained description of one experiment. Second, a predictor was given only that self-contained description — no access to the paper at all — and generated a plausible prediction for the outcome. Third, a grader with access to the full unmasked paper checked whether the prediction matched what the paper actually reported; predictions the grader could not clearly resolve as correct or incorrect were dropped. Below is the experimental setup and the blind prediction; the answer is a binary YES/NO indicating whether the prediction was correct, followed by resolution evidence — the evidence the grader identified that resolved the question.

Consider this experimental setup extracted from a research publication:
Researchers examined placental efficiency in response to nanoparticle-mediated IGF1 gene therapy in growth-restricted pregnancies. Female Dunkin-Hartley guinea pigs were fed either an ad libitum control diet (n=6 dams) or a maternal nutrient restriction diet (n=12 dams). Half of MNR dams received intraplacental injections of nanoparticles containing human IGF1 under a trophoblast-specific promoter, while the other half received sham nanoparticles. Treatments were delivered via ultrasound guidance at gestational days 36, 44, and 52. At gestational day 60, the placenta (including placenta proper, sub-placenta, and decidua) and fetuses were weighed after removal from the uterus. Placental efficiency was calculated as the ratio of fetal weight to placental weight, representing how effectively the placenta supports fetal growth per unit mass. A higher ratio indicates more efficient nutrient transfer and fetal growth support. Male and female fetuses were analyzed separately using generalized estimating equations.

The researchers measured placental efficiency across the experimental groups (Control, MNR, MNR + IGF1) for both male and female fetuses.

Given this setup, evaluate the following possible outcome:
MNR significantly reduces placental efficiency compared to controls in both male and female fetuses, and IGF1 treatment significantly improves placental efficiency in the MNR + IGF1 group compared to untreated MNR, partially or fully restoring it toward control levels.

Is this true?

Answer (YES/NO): NO